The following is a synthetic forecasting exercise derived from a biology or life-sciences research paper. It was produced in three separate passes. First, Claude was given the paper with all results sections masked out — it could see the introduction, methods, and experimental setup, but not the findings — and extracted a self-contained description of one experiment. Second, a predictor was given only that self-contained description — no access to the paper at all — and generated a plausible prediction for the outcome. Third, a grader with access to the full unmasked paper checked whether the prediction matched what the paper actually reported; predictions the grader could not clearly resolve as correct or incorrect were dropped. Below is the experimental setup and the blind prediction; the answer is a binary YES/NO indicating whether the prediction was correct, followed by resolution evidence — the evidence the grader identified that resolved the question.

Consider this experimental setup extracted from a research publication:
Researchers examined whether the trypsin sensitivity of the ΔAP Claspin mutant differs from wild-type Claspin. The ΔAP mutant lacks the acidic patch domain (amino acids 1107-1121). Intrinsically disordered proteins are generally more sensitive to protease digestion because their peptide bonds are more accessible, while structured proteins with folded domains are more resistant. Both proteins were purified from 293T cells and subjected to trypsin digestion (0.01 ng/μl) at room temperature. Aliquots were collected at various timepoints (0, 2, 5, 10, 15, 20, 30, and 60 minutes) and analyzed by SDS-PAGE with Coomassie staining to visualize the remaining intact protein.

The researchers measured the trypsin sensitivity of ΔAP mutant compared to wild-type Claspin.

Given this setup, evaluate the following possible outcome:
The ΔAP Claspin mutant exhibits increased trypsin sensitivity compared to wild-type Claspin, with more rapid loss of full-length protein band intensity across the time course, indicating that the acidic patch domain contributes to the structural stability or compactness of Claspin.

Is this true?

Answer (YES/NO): NO